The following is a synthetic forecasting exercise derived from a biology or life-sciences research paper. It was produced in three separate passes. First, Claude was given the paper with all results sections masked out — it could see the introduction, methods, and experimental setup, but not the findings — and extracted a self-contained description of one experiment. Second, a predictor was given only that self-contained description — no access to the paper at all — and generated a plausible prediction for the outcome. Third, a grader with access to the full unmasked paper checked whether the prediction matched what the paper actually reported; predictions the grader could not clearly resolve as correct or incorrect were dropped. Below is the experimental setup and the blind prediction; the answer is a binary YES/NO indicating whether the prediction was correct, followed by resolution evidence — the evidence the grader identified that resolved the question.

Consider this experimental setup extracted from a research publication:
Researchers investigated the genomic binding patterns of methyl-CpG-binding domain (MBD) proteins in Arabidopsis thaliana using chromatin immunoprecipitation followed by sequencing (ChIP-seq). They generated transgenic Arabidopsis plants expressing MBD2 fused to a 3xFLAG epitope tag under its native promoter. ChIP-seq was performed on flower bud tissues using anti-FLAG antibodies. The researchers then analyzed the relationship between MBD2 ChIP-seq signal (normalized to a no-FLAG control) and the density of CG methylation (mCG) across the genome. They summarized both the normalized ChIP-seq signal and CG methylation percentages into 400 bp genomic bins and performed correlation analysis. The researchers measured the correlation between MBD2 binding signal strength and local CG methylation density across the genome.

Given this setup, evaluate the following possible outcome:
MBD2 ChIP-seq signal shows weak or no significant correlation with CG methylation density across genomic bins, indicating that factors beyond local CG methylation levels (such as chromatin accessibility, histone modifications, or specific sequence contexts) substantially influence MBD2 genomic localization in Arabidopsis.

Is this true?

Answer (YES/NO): NO